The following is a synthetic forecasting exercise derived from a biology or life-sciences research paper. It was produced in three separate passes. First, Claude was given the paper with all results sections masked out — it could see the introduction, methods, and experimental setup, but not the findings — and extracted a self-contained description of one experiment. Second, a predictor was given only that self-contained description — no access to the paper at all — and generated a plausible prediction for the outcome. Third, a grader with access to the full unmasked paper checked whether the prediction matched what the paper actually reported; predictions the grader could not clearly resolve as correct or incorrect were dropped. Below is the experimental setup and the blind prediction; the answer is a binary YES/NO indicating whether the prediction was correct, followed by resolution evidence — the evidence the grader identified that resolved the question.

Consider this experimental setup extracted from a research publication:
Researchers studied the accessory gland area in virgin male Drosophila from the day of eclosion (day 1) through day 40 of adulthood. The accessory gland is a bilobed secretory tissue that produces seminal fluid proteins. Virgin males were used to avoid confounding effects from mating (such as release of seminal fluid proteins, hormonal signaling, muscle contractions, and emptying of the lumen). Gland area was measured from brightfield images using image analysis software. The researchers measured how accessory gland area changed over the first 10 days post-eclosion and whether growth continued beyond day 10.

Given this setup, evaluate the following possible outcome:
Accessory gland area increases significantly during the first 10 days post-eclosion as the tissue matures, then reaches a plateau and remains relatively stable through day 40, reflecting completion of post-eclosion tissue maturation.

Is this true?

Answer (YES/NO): NO